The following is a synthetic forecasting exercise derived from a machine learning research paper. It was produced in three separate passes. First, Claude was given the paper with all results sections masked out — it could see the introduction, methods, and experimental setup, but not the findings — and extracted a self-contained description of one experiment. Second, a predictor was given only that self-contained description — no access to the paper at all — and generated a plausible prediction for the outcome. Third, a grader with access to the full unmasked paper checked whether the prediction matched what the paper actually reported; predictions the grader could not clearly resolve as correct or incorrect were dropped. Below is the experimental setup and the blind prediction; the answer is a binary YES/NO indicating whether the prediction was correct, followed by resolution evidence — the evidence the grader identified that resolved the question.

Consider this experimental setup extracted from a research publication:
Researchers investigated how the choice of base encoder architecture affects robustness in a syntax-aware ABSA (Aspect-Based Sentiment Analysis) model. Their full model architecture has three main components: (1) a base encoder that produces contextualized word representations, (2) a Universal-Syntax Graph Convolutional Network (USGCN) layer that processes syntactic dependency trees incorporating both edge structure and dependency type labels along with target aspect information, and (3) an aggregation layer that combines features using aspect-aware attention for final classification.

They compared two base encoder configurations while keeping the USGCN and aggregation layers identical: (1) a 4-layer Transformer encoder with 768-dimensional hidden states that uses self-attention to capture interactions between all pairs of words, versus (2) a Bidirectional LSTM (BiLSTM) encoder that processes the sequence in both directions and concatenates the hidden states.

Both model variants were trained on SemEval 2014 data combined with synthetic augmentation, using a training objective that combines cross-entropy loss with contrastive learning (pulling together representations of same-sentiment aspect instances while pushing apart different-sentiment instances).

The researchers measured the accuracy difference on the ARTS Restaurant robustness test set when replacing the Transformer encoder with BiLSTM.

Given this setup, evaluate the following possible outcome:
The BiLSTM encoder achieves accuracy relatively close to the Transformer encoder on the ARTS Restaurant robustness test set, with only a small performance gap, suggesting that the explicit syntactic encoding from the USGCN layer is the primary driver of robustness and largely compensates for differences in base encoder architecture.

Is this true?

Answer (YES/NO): YES